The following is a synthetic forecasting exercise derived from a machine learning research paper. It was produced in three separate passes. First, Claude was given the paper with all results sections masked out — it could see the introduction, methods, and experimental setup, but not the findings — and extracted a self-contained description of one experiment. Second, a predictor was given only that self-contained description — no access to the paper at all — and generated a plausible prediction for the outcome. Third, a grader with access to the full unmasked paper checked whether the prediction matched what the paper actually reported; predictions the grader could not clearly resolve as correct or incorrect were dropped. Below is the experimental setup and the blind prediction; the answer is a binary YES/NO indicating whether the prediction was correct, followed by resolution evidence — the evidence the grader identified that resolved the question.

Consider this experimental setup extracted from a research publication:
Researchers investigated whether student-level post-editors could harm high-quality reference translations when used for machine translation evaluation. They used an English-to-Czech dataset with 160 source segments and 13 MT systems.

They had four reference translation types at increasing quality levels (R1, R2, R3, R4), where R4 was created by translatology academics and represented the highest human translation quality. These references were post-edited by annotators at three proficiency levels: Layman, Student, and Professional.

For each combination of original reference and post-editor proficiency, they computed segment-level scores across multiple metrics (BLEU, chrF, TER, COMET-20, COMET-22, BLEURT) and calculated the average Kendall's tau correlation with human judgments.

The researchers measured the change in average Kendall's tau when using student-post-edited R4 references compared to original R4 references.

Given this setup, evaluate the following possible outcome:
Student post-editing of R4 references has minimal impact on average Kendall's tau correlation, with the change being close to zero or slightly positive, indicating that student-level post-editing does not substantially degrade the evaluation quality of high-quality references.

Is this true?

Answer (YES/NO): NO